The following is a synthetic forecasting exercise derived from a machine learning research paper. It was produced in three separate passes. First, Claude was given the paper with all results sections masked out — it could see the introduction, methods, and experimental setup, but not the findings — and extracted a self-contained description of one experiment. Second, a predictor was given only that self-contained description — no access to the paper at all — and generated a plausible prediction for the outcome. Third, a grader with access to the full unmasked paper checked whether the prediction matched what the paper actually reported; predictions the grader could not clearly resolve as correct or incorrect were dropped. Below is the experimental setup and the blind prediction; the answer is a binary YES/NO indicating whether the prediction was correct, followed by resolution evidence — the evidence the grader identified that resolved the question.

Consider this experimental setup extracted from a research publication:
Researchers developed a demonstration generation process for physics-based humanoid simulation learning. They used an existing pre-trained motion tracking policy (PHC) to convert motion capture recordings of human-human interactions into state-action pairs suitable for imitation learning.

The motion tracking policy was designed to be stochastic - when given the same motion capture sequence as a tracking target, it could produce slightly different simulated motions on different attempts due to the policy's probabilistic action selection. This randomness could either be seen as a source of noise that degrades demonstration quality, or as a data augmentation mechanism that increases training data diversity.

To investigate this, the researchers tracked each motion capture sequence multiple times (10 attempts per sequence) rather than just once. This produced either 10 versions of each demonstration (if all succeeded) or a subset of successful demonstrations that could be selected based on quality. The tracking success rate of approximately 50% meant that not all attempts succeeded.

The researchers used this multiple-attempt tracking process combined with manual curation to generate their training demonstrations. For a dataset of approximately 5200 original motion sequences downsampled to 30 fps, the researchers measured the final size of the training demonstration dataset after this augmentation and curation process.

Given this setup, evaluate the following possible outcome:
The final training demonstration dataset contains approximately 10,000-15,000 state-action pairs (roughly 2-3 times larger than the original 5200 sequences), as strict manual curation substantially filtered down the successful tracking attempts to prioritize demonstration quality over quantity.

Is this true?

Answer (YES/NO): NO